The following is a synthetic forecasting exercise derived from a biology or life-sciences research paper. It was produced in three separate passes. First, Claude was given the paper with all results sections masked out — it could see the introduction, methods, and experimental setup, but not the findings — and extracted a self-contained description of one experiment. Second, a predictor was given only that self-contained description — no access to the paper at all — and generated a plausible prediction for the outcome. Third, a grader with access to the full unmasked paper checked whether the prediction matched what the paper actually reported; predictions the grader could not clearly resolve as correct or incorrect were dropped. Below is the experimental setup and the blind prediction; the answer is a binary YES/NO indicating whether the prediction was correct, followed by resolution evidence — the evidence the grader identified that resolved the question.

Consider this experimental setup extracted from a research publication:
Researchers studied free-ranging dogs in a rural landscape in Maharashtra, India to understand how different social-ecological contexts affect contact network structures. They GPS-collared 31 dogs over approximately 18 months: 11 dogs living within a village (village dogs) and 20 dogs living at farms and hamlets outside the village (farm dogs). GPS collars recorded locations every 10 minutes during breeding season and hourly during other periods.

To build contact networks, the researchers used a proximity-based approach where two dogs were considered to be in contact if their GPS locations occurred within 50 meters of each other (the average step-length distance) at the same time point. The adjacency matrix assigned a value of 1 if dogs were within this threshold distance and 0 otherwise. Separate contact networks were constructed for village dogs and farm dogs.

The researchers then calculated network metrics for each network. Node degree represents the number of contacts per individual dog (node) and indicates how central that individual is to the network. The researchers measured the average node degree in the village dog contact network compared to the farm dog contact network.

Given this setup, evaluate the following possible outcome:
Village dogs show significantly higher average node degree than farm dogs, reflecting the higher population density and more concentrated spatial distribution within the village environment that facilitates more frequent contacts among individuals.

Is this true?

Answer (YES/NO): YES